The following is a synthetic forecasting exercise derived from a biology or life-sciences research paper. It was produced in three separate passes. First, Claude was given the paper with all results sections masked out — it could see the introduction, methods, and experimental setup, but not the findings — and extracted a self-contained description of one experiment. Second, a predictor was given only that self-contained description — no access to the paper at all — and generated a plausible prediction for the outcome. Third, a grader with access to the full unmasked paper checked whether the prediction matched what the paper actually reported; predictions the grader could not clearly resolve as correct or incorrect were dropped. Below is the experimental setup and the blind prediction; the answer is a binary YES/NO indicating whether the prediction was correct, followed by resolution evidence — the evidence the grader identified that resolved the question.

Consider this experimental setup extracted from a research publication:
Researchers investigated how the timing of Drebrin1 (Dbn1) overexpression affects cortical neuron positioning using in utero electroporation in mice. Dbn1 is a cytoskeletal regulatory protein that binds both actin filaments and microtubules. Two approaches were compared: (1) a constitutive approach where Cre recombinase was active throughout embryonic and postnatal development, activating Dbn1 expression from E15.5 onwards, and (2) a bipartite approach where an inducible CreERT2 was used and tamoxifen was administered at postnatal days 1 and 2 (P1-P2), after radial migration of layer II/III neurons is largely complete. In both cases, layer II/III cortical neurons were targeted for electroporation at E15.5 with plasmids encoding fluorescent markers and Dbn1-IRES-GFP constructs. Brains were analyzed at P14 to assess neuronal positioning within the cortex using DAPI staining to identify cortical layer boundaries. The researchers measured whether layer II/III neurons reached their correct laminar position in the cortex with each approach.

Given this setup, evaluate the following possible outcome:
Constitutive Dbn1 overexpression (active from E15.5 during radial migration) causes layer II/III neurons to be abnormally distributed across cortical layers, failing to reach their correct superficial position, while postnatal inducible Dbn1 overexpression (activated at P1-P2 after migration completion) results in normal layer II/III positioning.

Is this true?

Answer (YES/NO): YES